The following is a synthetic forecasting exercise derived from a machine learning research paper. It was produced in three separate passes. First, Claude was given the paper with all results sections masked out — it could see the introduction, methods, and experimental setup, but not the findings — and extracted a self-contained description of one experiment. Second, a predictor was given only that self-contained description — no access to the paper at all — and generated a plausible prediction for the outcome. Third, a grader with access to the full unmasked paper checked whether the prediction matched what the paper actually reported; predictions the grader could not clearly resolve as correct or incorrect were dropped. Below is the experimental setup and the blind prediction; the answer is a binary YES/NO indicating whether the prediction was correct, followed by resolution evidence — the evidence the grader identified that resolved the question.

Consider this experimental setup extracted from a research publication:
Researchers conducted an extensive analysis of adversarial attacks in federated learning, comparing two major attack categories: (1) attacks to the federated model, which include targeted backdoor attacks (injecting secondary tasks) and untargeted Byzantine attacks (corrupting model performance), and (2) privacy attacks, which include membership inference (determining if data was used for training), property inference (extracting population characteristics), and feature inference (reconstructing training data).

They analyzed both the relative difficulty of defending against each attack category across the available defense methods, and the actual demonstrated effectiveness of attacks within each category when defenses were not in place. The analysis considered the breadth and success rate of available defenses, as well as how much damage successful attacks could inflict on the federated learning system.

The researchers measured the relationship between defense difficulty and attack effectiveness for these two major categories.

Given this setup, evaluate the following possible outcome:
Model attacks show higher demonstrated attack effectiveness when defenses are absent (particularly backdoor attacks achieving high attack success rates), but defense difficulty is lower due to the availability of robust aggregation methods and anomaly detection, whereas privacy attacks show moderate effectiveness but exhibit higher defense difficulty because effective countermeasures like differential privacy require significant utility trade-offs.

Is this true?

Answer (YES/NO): YES